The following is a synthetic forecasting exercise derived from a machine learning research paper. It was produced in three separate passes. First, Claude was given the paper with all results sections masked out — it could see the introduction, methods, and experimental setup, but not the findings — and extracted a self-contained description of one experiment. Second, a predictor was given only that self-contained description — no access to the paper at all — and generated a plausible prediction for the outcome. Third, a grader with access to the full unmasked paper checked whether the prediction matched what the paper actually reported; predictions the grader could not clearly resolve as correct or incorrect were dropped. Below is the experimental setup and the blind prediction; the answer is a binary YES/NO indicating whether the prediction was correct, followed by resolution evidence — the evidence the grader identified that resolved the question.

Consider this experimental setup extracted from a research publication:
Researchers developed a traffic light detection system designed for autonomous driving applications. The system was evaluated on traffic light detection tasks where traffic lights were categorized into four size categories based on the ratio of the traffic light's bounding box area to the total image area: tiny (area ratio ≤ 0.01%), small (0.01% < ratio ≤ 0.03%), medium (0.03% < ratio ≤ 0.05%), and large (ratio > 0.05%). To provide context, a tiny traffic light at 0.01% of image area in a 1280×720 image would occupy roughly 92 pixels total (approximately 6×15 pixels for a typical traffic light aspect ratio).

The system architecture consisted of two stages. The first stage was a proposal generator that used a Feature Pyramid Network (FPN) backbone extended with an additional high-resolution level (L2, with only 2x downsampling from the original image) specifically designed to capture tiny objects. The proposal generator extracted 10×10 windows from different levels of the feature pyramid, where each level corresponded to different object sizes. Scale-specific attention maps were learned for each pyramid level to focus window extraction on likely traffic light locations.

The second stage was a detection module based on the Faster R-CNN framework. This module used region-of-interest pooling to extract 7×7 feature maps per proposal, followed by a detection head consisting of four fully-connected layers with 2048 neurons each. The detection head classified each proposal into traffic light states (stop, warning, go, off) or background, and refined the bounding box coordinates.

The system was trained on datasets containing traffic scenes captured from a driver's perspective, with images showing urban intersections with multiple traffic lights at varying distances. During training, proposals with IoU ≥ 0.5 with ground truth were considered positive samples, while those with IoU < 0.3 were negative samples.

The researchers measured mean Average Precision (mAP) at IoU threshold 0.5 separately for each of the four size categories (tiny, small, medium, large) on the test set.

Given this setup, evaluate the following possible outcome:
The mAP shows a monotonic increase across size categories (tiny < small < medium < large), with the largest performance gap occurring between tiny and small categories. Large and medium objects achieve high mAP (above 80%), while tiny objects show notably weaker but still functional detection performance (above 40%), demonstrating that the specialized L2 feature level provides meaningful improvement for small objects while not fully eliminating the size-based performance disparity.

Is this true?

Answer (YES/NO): NO